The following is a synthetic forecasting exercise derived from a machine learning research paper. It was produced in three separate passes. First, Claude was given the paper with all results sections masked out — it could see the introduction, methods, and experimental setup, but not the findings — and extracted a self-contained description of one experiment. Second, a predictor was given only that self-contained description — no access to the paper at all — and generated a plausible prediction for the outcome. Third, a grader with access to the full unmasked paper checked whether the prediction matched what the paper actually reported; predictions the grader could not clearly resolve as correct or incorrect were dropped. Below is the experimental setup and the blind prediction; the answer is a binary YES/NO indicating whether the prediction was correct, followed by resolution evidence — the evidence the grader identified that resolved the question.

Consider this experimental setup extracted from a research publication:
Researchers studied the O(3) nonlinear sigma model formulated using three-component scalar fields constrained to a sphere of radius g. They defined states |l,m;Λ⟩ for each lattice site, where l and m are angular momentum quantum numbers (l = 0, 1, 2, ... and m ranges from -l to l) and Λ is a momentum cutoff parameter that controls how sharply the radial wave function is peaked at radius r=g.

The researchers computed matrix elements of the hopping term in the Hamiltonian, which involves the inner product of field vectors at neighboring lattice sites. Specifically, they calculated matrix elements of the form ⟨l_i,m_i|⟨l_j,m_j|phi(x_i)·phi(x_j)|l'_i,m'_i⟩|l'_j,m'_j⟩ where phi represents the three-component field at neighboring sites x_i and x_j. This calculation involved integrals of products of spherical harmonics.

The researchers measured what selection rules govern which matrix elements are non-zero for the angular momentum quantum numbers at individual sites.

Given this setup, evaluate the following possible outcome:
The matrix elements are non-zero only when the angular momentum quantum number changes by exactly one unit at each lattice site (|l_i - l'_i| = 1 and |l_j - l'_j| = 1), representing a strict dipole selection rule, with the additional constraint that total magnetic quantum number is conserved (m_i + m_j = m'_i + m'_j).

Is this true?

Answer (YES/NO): YES